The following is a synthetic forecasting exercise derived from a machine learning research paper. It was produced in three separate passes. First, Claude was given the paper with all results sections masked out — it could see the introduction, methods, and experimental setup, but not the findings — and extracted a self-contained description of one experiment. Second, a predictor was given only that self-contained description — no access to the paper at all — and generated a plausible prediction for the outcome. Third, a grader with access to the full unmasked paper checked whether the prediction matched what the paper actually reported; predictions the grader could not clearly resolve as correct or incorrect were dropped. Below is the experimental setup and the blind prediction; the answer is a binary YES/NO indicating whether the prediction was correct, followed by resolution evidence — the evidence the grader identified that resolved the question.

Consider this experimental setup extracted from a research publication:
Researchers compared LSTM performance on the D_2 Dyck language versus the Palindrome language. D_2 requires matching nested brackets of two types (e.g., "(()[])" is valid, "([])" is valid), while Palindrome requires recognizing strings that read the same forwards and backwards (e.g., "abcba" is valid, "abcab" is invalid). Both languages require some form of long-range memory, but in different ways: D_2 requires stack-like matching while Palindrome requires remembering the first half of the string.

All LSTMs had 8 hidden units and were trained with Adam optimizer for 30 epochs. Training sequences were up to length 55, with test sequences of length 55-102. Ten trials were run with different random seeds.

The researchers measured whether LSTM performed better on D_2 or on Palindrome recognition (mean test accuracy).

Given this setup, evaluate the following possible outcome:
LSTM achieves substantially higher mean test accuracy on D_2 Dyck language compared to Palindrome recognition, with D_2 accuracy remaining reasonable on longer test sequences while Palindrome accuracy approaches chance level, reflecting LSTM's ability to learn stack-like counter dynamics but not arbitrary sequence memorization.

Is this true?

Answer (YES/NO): NO